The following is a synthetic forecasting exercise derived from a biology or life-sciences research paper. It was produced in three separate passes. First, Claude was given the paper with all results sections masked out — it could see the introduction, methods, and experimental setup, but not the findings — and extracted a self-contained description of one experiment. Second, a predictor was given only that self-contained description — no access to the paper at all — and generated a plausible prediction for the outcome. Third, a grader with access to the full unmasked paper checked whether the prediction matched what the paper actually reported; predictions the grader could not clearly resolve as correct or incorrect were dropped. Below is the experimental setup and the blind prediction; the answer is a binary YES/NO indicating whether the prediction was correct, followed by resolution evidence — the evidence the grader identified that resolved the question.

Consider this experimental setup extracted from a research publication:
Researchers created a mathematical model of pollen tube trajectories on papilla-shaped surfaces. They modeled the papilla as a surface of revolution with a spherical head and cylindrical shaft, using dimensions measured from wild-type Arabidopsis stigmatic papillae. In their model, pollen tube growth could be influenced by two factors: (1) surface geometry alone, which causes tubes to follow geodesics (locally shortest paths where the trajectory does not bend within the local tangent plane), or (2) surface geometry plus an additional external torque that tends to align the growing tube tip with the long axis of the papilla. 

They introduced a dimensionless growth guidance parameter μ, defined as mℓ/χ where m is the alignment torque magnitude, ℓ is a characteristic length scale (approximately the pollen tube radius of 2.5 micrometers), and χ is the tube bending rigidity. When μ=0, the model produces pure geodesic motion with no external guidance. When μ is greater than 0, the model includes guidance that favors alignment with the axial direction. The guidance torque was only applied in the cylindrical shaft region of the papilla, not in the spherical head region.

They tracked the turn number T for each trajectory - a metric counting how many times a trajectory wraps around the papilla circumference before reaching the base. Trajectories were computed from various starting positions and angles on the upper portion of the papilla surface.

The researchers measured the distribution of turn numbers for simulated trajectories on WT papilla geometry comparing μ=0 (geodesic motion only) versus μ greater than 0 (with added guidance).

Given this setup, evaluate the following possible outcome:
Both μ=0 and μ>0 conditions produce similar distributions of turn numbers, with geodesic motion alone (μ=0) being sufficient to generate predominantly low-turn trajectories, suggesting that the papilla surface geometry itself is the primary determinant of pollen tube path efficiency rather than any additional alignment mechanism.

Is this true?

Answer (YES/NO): NO